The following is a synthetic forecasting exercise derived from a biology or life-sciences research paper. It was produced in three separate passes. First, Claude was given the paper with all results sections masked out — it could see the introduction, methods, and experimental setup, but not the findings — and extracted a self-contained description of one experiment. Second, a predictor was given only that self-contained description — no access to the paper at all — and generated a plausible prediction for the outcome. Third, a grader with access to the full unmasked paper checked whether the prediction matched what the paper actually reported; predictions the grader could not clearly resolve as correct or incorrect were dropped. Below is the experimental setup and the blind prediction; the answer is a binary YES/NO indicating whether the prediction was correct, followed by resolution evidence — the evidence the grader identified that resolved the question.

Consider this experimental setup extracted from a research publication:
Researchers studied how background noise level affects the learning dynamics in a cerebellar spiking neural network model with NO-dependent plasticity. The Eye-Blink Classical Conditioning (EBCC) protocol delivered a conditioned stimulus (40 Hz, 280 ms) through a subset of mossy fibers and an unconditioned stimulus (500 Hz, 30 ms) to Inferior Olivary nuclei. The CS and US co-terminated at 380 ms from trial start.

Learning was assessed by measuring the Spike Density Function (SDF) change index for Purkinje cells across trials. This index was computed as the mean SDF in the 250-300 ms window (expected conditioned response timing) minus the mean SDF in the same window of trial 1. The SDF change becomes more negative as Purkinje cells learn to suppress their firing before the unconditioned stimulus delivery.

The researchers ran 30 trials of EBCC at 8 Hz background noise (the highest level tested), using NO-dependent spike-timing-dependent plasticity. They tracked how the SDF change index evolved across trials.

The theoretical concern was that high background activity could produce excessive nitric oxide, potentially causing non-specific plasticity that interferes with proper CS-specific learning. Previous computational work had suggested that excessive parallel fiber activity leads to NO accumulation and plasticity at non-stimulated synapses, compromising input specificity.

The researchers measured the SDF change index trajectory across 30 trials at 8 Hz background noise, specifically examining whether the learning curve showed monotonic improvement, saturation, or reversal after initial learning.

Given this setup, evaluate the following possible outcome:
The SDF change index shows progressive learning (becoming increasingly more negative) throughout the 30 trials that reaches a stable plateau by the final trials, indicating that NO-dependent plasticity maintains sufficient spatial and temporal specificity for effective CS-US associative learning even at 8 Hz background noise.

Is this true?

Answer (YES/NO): NO